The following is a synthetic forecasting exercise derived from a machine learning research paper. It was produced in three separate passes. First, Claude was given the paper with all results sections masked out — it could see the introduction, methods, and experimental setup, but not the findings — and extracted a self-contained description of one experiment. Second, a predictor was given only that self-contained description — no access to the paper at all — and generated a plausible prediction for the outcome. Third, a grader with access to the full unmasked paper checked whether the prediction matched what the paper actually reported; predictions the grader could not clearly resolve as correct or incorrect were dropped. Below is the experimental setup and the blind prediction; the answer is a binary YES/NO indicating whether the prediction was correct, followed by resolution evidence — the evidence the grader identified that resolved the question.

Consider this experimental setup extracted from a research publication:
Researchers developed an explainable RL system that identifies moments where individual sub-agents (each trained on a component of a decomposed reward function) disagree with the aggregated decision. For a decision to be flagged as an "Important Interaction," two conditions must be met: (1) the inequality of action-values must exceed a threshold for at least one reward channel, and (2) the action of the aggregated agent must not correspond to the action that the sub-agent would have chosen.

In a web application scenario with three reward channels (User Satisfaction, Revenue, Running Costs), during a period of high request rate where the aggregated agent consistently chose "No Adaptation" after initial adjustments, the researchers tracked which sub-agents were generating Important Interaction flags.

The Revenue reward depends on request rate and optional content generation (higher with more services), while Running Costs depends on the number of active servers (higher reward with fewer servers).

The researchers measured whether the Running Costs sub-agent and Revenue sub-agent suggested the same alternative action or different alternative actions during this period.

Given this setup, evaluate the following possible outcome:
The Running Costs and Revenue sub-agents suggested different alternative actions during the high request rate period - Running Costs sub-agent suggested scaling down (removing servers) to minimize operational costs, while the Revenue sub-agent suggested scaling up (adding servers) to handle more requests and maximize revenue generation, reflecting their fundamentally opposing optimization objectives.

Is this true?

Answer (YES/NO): YES